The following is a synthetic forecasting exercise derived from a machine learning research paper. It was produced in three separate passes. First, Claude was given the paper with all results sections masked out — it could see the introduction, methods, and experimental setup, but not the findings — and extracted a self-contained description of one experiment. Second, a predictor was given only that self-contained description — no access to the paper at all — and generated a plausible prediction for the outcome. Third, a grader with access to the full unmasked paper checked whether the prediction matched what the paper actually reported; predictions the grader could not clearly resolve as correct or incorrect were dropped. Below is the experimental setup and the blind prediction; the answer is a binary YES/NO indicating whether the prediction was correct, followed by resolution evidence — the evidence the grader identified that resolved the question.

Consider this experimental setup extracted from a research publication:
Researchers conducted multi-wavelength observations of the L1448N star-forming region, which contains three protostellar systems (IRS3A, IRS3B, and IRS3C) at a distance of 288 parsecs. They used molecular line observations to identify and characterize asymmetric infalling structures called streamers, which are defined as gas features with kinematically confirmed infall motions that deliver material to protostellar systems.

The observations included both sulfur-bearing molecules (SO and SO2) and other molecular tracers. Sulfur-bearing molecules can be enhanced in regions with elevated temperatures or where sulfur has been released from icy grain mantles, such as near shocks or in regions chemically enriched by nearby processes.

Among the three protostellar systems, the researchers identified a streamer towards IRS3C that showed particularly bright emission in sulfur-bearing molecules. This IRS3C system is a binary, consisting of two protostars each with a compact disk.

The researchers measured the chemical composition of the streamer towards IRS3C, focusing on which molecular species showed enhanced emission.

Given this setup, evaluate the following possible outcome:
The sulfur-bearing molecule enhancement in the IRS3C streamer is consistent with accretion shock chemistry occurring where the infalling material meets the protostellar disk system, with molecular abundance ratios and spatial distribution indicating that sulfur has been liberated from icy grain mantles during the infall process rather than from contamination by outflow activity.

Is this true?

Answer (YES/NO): NO